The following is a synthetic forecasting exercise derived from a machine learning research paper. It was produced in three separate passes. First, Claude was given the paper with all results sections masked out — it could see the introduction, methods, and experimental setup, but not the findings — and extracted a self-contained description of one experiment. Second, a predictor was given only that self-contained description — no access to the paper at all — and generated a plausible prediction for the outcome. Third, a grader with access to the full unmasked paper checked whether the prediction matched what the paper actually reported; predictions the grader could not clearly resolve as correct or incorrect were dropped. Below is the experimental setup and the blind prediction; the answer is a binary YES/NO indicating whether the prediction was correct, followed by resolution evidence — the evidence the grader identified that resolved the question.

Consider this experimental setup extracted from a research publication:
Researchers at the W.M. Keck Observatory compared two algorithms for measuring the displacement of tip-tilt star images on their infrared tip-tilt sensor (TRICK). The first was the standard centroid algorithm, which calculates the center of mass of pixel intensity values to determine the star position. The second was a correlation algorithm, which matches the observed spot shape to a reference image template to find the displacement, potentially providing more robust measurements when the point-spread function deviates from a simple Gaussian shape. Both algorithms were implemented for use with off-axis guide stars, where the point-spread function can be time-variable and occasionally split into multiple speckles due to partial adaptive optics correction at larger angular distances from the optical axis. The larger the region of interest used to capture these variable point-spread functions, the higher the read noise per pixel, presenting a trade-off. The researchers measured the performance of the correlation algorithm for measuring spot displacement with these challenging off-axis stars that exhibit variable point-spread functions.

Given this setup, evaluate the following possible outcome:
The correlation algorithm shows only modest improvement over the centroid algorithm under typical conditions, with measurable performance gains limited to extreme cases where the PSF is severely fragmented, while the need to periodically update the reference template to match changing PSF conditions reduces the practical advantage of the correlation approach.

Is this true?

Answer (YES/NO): NO